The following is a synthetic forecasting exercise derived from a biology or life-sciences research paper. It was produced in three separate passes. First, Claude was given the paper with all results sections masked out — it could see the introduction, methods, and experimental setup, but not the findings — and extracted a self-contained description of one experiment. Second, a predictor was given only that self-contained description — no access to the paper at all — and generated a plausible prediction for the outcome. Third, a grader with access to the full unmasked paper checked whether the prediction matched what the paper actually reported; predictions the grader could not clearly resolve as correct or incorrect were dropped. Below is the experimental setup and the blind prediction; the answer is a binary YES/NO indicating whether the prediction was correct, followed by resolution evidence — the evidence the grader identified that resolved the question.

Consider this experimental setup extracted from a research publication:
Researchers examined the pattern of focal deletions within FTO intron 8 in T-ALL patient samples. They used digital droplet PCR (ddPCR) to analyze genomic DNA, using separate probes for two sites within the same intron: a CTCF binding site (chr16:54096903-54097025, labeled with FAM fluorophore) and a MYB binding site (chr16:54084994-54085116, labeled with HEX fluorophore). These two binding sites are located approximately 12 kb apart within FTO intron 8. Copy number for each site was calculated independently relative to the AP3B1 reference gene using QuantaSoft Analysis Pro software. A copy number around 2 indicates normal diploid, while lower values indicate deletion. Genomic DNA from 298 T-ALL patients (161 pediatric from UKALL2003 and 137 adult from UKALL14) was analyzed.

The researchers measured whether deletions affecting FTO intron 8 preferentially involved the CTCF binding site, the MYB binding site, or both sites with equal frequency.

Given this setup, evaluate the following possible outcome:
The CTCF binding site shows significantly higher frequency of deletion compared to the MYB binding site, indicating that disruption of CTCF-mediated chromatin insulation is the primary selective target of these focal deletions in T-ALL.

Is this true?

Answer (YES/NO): YES